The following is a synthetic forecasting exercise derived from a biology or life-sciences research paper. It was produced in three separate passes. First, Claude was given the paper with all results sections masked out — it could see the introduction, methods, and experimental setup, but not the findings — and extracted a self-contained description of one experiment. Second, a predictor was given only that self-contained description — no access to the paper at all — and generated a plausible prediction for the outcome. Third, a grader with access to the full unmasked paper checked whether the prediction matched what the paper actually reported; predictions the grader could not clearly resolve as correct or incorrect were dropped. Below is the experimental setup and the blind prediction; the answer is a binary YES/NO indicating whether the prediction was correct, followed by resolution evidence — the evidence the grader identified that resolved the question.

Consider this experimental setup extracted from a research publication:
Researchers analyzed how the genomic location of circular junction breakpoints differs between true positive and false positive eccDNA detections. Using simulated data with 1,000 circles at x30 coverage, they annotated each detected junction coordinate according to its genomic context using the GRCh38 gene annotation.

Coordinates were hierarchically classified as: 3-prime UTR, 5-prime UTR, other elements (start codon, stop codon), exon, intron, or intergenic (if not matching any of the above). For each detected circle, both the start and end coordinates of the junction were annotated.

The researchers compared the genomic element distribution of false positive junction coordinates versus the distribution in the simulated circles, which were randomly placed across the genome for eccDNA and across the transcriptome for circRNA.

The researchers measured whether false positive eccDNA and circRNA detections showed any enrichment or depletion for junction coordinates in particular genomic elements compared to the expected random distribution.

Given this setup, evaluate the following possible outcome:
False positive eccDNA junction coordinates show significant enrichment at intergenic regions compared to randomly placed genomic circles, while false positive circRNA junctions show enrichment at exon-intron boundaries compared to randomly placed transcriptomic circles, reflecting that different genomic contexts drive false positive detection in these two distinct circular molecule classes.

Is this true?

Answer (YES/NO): NO